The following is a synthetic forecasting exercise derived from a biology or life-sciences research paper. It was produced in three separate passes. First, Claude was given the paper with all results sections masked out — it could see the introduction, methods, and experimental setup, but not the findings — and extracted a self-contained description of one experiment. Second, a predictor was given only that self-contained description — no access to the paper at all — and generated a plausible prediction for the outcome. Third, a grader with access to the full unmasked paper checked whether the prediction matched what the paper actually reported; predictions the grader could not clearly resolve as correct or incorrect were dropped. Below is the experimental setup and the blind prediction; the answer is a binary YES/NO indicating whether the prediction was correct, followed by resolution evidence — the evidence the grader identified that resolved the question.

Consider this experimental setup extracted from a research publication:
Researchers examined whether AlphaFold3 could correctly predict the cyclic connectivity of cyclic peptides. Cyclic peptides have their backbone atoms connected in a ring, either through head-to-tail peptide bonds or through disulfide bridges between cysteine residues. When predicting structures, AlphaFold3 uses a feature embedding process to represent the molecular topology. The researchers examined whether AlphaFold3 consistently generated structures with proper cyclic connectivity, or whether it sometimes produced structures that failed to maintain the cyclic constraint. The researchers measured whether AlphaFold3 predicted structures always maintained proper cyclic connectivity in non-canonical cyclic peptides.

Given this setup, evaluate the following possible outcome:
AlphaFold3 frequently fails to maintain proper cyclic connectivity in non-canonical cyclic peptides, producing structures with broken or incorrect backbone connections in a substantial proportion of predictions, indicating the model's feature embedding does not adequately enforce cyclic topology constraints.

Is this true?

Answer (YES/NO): YES